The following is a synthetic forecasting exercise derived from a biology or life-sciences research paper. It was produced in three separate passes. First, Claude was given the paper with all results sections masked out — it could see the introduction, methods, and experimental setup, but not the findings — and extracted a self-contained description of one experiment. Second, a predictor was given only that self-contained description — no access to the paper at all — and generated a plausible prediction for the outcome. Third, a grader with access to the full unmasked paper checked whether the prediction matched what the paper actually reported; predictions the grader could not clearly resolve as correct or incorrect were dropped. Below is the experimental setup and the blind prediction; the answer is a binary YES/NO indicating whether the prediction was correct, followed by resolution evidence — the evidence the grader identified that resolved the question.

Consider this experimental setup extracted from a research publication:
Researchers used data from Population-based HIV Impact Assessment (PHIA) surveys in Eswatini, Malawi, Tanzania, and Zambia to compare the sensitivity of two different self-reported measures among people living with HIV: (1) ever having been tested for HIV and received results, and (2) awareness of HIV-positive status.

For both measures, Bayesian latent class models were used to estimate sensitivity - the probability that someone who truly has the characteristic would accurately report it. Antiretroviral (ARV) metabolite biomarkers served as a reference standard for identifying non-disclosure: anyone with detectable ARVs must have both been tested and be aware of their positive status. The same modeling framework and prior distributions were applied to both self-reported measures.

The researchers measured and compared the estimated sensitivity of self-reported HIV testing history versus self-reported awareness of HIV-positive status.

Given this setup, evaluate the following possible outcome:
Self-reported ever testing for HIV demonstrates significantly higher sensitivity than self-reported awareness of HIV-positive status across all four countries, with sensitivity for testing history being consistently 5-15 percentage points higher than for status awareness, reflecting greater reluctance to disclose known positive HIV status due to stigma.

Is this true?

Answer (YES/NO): NO